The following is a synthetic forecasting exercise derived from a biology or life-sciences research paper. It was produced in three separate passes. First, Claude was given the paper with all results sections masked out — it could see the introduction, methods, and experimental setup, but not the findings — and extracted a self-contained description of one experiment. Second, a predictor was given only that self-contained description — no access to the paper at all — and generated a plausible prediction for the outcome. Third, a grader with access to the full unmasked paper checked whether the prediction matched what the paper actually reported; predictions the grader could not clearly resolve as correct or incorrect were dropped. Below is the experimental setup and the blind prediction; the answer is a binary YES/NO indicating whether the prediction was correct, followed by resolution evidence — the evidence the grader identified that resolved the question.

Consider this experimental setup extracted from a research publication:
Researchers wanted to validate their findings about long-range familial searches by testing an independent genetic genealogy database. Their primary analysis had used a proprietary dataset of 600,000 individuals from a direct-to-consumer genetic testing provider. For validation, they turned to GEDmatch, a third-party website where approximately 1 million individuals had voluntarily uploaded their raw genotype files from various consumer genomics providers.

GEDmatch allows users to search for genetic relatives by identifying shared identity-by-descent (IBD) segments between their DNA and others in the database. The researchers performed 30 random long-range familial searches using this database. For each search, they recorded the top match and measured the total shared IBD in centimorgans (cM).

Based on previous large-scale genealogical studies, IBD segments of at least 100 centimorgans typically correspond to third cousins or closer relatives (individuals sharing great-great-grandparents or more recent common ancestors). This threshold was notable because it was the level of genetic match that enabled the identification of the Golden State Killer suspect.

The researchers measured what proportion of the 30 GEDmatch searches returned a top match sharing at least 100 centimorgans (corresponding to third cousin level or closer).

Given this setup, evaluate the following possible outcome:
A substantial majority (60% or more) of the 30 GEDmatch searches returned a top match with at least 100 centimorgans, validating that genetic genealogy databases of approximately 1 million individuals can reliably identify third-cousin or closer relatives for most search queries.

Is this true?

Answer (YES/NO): YES